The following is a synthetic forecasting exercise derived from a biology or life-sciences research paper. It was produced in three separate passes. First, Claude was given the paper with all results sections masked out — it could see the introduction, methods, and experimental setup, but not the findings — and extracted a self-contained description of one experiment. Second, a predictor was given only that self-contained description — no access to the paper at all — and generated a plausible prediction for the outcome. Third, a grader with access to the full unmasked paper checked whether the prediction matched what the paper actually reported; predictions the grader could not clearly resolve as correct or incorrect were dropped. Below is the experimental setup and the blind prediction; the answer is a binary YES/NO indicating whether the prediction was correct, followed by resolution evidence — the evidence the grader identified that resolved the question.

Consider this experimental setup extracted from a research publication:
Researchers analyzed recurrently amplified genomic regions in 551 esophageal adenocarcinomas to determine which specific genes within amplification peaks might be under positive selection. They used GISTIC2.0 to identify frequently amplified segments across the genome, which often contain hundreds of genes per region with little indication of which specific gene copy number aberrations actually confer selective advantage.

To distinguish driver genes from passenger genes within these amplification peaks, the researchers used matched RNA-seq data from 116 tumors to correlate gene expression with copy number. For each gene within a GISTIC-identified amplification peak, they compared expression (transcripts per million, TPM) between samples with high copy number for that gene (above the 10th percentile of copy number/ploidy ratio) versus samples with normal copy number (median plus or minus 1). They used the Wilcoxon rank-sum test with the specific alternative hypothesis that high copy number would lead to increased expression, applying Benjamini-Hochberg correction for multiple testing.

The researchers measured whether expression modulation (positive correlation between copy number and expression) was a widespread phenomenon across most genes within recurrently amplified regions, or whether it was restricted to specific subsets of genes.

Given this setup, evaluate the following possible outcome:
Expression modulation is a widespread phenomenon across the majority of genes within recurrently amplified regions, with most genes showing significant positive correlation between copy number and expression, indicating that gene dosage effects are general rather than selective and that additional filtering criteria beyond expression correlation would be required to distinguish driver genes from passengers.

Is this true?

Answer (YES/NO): NO